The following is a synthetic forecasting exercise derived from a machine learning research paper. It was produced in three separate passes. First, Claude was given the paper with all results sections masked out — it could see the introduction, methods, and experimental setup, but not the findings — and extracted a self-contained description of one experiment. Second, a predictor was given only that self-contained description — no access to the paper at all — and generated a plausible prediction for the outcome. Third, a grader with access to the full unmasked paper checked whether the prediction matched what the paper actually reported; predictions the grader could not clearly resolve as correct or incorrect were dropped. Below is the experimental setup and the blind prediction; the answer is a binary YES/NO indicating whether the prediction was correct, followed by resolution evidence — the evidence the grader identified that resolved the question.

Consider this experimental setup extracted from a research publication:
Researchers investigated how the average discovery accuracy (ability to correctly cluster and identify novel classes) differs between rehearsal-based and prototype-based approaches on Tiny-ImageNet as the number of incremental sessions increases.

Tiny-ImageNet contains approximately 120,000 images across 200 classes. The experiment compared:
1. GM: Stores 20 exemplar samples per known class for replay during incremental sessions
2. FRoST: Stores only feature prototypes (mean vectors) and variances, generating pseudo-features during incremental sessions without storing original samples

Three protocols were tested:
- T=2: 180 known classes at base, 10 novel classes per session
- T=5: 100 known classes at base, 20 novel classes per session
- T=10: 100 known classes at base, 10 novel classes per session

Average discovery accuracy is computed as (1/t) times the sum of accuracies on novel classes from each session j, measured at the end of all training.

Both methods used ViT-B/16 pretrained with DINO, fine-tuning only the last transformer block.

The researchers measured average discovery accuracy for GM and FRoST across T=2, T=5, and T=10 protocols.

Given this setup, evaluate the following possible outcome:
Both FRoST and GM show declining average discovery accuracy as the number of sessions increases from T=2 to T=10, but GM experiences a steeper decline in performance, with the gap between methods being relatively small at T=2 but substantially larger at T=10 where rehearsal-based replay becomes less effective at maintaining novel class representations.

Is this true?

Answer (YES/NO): NO